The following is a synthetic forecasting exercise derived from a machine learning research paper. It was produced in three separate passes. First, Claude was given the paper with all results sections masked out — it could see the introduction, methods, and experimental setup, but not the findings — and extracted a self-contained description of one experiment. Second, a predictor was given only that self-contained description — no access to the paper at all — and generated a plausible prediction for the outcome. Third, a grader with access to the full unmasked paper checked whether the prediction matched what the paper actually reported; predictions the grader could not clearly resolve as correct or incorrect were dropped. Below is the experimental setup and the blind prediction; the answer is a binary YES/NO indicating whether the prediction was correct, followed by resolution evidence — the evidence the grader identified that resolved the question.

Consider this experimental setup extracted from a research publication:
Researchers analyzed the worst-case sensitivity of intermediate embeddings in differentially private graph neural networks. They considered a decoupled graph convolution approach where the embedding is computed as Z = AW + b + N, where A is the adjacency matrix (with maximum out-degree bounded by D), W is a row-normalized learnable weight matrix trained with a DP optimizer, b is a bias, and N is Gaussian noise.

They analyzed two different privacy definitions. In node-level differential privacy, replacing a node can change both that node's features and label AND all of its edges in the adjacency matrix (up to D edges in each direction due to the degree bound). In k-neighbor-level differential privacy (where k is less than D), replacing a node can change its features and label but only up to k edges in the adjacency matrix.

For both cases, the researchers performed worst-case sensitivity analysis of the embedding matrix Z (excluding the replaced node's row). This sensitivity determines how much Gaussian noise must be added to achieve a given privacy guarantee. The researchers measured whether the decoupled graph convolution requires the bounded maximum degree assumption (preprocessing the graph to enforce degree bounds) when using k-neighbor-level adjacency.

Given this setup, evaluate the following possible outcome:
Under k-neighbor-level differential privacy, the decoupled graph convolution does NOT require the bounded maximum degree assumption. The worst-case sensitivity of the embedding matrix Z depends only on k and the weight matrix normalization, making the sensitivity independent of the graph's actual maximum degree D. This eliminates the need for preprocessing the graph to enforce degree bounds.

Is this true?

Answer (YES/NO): YES